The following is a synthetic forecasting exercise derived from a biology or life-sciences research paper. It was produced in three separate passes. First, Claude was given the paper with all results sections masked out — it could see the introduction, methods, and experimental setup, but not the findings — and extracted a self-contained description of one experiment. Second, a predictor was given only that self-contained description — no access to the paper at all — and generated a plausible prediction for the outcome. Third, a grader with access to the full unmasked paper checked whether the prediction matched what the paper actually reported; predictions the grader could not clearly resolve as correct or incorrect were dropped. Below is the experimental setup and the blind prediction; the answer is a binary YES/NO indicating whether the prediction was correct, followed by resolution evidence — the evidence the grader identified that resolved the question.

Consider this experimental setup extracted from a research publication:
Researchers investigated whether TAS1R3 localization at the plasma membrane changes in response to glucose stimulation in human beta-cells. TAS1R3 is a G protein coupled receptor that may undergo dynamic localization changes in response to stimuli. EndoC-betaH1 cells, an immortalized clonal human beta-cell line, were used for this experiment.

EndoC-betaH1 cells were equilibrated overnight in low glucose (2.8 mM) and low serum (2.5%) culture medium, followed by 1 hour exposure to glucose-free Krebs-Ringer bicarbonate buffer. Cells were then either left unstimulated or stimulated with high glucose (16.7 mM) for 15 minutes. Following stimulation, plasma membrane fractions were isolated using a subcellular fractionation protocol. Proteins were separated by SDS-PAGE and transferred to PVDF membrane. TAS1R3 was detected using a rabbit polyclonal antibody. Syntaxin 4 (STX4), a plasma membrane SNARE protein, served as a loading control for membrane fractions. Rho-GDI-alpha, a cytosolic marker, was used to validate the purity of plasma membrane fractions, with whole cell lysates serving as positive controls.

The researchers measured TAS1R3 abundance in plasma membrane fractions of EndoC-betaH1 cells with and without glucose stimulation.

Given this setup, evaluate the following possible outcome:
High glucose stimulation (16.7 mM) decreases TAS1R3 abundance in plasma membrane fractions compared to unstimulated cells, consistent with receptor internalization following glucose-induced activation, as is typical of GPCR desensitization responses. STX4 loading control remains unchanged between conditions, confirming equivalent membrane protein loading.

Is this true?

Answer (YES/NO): YES